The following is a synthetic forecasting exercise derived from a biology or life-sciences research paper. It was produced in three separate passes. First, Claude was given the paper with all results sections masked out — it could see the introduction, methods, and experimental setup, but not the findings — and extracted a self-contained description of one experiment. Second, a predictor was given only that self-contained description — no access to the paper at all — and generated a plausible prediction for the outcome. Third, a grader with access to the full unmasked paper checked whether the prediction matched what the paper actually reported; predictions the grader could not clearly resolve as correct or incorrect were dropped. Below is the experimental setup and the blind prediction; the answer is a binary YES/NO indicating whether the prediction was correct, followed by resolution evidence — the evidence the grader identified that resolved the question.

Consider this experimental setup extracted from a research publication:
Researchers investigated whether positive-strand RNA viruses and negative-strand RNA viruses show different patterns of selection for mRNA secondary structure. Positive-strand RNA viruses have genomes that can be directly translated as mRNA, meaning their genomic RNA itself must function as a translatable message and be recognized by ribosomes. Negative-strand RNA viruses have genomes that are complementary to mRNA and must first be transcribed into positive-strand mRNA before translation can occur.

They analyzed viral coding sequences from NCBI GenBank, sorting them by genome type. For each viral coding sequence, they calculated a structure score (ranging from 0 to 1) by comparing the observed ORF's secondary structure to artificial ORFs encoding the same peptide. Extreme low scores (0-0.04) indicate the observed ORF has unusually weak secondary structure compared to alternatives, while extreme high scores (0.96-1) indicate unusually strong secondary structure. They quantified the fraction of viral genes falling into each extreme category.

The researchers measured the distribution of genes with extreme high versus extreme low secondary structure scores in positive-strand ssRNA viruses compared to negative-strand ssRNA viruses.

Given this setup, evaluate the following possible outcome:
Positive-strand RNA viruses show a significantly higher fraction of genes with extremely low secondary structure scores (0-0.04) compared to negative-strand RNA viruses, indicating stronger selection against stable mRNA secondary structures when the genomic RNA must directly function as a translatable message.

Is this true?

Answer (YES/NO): NO